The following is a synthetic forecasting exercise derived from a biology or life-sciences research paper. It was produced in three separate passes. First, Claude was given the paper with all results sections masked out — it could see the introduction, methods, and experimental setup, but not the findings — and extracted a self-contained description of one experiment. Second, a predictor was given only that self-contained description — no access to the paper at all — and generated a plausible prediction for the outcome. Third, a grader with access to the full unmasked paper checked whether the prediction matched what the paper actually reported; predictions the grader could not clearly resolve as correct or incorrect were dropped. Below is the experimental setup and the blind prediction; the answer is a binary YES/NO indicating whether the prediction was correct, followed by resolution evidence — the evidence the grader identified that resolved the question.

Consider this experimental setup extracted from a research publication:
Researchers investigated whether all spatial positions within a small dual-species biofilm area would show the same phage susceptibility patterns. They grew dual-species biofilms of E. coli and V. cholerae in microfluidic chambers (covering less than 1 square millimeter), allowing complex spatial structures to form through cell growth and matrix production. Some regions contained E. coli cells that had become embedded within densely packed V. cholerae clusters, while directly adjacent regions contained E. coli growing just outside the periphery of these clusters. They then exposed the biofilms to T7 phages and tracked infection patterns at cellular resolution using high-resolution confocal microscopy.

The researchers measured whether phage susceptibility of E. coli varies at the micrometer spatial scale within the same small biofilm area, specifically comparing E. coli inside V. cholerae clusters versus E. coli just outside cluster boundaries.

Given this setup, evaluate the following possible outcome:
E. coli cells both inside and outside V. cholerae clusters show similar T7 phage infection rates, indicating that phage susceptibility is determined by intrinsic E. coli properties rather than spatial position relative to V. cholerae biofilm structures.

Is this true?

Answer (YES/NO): NO